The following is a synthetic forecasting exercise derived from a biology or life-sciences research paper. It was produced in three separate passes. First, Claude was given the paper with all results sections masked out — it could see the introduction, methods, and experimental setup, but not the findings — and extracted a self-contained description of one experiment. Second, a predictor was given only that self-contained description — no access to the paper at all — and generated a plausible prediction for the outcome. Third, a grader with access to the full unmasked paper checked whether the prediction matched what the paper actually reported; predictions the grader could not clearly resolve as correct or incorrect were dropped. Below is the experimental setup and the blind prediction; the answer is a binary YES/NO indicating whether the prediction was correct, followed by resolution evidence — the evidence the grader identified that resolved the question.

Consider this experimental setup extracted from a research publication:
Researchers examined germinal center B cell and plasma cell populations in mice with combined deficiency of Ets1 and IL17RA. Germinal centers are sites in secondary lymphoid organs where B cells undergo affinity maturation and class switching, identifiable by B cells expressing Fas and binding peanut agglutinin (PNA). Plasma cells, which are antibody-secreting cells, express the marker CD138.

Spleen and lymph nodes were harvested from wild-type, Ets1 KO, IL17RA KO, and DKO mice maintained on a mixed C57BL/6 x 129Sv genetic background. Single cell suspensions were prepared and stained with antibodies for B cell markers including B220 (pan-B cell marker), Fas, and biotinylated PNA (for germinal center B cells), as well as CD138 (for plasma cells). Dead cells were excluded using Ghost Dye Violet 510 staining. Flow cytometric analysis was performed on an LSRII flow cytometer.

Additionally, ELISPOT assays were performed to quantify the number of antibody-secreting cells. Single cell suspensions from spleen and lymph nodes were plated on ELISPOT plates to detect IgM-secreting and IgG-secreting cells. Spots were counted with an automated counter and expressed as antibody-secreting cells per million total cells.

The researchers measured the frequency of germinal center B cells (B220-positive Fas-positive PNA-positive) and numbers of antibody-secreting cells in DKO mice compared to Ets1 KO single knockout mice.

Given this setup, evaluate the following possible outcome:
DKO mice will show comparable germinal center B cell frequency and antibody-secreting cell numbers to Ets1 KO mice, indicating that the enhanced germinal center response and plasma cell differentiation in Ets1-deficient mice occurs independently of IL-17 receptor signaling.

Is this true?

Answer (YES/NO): NO